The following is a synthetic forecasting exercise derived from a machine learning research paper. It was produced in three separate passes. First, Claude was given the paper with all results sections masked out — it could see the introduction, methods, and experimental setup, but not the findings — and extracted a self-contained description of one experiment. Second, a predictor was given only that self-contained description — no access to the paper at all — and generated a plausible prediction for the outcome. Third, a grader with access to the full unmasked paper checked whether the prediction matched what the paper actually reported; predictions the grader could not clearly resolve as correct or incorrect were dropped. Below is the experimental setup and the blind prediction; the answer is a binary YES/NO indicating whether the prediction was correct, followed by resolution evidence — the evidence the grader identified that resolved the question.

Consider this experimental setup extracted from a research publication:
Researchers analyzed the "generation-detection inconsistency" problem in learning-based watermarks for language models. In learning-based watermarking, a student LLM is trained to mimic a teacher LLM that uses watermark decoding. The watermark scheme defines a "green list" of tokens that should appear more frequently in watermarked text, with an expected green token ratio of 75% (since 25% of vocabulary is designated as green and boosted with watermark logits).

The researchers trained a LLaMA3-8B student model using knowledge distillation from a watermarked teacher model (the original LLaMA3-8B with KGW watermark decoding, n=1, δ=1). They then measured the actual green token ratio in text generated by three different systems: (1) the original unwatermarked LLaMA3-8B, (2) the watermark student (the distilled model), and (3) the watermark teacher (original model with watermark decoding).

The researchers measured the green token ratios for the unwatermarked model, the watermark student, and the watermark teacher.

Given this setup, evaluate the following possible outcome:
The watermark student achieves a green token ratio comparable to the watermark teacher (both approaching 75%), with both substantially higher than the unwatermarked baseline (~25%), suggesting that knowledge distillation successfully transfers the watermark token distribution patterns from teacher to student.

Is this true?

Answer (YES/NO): NO